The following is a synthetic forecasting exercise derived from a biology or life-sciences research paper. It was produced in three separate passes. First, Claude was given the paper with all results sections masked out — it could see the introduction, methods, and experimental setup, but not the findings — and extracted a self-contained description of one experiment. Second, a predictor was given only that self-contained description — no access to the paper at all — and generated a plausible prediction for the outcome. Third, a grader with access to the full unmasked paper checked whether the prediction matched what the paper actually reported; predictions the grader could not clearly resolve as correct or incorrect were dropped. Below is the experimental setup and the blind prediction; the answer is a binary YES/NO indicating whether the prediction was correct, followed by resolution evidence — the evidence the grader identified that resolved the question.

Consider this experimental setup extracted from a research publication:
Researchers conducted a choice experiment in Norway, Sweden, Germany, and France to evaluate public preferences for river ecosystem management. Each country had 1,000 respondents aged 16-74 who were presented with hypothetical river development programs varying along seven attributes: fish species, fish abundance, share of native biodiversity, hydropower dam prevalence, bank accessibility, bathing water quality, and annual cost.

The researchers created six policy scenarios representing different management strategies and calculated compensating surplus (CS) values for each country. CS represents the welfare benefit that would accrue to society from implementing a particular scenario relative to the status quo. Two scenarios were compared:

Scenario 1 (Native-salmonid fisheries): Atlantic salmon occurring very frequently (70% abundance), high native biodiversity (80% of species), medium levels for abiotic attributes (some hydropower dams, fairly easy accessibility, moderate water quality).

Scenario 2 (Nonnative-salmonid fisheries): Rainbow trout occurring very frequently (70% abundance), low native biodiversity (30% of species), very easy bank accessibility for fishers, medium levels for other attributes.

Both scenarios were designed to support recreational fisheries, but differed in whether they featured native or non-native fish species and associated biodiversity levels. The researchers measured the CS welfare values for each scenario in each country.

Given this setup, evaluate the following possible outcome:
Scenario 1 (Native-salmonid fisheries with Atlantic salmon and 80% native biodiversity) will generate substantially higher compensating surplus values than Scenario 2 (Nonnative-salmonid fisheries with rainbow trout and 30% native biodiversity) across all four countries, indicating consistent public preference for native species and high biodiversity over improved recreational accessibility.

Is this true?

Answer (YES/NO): NO